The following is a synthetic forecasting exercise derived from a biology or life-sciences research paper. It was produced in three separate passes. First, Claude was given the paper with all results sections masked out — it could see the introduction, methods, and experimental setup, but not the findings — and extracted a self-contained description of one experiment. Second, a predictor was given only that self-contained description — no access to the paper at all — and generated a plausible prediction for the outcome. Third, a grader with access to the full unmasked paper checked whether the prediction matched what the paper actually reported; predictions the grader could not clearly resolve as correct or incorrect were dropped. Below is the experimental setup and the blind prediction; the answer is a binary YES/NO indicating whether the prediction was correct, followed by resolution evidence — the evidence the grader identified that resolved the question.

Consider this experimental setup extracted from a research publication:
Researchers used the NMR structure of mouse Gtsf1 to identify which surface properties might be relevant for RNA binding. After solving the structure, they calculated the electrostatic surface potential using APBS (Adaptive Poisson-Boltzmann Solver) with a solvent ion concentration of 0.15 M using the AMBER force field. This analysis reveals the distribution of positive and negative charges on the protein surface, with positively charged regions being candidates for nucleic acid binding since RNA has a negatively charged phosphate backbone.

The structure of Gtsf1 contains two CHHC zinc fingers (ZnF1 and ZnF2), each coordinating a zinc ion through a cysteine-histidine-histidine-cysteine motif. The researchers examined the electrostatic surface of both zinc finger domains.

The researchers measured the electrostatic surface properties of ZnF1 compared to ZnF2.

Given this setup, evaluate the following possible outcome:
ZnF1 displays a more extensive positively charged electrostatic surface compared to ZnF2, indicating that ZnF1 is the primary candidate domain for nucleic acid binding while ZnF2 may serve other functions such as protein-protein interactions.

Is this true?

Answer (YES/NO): YES